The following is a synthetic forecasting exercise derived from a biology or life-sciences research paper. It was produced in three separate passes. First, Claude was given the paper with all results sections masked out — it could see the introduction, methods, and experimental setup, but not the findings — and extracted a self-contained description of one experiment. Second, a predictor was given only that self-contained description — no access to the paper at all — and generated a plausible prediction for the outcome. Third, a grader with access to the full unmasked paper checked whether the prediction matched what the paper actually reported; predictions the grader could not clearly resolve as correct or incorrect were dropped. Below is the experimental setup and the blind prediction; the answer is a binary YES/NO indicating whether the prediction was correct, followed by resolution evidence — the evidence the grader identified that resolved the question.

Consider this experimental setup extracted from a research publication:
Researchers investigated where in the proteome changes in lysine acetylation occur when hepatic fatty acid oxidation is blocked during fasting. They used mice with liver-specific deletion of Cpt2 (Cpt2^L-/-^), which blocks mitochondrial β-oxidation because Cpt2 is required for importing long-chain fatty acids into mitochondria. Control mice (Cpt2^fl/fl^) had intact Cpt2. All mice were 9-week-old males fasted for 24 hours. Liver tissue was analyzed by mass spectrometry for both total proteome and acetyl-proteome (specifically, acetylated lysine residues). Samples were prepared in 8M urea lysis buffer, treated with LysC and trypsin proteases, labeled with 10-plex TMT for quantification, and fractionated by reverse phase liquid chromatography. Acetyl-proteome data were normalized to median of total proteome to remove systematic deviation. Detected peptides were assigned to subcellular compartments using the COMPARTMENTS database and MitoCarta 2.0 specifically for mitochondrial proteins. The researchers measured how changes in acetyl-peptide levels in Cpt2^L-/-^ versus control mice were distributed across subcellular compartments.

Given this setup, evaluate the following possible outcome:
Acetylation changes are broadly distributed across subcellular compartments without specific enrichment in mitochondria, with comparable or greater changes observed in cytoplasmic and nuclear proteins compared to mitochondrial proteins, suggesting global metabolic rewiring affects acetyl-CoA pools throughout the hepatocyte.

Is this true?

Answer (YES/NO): NO